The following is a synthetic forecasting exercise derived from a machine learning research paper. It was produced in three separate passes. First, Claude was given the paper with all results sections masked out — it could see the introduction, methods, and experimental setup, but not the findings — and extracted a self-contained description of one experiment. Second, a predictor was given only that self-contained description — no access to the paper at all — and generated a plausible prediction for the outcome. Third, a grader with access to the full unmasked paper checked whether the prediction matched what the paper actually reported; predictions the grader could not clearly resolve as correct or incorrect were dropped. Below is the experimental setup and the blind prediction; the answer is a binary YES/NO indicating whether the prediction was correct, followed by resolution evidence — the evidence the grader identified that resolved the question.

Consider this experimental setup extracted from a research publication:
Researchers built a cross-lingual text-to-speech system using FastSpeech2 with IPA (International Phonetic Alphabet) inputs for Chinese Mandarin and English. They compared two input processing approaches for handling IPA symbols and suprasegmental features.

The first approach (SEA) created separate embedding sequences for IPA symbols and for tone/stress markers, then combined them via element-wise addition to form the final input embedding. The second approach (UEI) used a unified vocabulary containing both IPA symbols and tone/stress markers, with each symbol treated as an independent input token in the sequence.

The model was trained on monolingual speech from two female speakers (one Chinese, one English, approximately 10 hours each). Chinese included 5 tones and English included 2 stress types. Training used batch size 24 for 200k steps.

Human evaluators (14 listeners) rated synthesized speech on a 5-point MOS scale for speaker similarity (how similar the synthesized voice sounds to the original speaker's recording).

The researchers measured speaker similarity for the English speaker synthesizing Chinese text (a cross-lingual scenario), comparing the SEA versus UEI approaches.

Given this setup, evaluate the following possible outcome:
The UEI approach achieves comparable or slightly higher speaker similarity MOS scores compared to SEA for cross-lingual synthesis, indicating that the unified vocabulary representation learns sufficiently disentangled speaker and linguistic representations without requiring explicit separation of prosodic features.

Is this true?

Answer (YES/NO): YES